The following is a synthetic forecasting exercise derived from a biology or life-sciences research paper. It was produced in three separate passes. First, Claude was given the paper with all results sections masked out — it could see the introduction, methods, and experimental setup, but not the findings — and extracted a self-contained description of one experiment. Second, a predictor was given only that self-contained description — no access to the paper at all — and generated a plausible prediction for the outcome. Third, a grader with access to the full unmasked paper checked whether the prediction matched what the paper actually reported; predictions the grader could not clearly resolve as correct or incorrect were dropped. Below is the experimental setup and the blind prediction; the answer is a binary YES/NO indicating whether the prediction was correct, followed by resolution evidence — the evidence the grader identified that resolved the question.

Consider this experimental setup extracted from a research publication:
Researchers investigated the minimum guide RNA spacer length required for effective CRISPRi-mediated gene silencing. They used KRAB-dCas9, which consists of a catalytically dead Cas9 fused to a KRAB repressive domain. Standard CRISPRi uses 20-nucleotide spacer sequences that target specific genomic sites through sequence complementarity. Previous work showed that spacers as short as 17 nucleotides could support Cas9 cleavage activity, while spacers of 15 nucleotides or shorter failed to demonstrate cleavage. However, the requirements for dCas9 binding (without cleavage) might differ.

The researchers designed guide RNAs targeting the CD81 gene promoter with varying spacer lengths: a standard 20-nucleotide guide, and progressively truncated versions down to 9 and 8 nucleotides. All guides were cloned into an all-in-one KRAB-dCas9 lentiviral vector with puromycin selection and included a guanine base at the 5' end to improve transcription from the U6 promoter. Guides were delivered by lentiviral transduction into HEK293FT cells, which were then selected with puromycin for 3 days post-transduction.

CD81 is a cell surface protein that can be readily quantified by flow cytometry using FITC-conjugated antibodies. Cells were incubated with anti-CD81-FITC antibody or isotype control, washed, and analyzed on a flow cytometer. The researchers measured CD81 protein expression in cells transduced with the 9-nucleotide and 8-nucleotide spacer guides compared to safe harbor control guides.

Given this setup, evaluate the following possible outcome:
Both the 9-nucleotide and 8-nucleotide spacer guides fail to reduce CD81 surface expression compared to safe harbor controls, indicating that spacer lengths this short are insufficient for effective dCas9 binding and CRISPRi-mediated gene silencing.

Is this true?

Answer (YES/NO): NO